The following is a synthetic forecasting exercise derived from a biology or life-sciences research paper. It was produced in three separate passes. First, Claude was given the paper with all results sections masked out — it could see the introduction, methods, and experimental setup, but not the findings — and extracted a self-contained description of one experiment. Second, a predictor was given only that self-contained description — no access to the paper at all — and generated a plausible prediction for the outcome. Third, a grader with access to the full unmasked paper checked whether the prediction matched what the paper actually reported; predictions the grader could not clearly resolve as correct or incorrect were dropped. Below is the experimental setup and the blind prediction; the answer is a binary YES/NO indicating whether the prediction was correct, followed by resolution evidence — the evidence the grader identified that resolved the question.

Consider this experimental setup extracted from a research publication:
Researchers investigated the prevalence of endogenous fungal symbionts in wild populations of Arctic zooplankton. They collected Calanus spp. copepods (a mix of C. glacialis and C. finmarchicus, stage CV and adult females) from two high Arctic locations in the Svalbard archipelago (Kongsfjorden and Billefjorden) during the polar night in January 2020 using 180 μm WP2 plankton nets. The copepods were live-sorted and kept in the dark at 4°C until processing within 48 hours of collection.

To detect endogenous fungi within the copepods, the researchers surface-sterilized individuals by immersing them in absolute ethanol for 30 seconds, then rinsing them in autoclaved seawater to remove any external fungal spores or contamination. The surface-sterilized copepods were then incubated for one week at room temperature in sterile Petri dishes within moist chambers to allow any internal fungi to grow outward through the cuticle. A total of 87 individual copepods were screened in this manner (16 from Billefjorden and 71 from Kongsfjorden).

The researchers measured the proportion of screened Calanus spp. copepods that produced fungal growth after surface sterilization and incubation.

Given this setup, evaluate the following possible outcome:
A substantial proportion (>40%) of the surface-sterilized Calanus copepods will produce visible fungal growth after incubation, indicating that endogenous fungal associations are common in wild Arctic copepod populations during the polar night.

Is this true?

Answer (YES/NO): NO